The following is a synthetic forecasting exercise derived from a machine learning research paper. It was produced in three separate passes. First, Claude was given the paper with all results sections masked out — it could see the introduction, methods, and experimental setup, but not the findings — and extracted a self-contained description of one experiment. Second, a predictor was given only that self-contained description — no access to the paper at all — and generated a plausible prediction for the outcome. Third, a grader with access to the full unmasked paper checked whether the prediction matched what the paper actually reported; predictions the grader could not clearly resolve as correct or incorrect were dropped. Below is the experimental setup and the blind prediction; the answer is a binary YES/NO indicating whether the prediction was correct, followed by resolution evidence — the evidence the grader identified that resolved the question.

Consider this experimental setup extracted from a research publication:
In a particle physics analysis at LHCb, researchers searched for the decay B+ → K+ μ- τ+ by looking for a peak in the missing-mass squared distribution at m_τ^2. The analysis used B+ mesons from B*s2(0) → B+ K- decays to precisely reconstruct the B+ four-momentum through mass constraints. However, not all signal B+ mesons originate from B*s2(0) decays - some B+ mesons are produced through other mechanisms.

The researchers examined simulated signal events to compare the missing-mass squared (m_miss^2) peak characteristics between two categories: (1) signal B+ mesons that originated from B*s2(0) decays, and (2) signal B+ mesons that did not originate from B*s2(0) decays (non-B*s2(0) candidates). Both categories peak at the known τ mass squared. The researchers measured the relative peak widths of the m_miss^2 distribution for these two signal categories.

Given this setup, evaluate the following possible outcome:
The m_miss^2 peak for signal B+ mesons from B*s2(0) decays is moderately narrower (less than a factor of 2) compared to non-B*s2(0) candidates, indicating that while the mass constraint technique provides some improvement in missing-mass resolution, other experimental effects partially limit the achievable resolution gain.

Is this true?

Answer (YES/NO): NO